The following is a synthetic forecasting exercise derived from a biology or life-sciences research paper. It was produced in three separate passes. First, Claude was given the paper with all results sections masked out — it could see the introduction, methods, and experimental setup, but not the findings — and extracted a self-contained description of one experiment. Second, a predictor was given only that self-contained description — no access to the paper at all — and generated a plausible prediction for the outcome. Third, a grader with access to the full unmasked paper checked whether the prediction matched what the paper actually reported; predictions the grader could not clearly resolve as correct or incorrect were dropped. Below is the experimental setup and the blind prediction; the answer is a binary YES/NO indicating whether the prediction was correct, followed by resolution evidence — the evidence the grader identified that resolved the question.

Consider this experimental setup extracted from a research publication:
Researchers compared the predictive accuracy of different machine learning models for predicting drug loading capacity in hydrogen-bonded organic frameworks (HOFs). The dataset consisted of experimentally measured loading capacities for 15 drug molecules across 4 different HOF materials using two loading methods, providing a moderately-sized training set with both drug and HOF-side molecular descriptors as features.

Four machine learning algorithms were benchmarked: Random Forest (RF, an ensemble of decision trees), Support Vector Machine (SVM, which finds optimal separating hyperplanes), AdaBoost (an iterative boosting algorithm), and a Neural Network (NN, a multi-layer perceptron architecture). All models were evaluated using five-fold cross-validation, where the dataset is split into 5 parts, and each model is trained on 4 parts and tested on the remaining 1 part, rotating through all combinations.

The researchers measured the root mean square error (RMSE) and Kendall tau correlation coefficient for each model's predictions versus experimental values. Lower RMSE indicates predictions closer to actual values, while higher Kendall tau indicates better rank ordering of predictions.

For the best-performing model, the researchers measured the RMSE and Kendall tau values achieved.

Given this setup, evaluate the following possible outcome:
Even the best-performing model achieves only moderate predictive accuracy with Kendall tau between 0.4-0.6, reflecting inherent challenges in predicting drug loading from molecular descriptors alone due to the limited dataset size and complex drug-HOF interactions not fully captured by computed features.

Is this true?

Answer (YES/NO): NO